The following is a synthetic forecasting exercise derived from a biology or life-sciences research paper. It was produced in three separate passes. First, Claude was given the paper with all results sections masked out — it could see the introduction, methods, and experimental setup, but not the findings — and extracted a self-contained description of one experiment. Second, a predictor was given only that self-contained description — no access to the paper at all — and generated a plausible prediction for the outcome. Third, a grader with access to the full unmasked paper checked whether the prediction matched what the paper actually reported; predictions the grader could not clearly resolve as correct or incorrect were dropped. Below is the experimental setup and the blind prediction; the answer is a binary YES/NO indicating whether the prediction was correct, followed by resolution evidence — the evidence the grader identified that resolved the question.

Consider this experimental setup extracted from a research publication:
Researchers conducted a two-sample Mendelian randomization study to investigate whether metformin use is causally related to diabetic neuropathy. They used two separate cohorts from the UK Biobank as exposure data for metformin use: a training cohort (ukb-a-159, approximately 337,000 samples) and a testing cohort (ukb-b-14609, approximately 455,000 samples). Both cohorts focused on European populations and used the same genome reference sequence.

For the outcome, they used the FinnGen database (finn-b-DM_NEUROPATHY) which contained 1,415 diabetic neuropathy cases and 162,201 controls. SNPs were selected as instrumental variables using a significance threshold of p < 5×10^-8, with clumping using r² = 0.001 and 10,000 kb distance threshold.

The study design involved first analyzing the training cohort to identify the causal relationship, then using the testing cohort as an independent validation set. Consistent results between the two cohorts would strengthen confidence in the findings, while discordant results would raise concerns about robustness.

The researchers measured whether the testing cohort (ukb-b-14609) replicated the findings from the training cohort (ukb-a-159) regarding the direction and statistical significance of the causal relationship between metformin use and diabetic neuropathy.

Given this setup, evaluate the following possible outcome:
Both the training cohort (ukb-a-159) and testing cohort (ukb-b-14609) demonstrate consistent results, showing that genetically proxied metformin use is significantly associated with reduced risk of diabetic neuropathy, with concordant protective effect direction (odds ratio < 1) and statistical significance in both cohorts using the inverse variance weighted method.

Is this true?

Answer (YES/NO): NO